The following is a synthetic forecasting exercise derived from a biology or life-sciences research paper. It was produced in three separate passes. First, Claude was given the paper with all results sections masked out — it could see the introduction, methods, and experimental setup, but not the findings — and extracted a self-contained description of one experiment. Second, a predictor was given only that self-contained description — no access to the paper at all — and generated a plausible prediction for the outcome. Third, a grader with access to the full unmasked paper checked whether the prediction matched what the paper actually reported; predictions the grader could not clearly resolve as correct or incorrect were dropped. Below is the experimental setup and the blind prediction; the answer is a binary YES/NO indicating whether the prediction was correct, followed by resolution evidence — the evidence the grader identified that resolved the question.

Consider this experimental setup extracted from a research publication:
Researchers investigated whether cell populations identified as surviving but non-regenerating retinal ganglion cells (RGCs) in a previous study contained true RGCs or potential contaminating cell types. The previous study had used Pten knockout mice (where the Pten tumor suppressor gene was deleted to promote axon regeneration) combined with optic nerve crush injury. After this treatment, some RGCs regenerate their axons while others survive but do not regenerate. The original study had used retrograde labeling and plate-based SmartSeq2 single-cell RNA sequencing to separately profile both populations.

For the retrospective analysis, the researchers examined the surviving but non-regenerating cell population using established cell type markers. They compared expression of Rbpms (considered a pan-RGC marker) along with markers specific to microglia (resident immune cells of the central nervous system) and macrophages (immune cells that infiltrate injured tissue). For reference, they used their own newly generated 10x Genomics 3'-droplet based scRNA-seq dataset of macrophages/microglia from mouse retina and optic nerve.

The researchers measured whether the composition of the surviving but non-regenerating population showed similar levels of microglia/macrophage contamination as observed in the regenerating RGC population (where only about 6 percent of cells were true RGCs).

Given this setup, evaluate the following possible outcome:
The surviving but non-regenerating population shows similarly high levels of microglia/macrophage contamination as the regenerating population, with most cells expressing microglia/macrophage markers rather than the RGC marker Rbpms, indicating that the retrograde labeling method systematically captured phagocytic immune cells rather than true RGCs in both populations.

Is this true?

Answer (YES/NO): NO